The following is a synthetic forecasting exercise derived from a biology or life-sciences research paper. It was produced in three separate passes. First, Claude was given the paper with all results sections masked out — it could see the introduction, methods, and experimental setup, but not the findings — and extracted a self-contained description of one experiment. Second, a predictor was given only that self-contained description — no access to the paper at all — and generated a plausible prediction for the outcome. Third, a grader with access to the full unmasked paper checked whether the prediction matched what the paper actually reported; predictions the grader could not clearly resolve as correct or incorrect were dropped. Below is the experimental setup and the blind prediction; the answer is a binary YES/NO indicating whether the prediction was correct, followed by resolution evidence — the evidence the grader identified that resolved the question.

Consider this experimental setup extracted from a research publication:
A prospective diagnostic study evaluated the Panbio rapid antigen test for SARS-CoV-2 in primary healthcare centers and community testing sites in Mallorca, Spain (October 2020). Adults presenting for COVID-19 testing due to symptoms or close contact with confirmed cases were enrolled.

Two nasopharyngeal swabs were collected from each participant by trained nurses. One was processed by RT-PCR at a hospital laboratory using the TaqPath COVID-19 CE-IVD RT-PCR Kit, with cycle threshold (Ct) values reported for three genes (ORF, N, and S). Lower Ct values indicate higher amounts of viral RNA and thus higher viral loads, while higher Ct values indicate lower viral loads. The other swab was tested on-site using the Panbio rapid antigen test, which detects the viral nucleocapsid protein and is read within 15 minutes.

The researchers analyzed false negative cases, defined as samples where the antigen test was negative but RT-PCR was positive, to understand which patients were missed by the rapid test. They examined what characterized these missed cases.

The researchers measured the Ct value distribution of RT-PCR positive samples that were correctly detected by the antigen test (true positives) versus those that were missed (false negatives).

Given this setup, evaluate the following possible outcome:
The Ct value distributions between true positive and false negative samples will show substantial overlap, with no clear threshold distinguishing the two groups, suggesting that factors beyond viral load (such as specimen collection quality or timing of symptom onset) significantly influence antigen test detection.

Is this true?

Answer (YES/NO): NO